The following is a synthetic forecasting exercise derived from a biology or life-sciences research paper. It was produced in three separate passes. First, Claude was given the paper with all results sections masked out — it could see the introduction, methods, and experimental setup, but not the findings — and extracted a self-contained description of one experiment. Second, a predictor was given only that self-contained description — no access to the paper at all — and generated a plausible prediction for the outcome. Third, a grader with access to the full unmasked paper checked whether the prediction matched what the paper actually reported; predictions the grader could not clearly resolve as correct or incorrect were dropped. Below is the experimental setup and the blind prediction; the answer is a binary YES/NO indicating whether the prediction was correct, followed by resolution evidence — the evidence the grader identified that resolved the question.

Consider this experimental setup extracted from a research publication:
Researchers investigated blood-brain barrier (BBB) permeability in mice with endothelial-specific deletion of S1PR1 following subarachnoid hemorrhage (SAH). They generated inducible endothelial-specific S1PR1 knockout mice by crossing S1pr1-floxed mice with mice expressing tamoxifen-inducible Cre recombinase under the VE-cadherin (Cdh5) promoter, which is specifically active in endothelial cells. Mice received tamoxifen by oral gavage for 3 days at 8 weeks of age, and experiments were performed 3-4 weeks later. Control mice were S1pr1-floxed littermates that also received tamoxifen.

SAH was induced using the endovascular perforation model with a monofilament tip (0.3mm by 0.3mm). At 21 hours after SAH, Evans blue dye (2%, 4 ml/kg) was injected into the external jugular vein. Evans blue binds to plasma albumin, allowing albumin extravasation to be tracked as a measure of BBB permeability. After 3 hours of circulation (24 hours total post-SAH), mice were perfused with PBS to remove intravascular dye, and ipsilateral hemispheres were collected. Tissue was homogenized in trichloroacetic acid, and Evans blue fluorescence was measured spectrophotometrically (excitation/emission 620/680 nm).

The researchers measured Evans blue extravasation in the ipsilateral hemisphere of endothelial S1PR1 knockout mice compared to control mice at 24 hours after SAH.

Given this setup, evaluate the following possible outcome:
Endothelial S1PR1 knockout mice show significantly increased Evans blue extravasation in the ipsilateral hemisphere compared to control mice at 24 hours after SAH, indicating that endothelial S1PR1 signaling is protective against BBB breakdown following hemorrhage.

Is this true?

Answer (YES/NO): YES